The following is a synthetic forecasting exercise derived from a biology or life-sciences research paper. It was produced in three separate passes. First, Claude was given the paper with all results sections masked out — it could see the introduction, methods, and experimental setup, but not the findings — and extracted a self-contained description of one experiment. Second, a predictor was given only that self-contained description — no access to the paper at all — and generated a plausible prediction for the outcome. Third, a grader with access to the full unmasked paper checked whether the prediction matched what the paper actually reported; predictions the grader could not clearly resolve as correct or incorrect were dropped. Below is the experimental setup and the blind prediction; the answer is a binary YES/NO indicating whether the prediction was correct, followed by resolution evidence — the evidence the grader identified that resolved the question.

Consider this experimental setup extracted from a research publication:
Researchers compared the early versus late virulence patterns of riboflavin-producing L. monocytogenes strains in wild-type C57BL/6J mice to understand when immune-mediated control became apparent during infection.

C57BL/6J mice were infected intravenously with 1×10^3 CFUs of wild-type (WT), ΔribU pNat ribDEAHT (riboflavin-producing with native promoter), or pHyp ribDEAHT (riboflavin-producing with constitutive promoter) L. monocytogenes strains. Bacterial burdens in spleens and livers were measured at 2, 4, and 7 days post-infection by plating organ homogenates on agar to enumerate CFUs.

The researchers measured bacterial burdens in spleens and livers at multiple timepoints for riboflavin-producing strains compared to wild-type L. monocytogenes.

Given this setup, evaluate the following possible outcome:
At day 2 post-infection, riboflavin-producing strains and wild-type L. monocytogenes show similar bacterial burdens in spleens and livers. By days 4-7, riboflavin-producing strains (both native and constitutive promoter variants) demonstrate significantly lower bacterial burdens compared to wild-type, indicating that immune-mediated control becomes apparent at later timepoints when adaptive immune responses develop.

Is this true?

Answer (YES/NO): YES